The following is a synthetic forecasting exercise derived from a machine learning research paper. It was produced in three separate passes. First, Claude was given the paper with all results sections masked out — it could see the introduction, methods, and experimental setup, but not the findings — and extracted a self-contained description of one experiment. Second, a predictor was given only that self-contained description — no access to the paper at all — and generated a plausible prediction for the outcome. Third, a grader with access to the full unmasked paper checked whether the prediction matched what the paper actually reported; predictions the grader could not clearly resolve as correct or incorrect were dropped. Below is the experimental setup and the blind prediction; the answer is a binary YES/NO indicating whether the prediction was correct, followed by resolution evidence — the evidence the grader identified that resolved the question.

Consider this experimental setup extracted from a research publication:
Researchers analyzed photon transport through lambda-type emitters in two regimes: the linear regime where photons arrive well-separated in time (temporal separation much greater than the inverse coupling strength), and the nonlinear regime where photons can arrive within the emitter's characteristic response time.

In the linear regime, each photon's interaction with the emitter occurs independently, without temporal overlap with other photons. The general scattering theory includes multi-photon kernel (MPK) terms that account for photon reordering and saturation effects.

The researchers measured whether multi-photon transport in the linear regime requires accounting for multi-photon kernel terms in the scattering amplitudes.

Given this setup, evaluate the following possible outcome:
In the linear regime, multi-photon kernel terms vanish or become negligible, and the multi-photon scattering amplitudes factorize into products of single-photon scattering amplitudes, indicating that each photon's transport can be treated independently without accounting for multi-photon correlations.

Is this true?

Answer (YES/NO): YES